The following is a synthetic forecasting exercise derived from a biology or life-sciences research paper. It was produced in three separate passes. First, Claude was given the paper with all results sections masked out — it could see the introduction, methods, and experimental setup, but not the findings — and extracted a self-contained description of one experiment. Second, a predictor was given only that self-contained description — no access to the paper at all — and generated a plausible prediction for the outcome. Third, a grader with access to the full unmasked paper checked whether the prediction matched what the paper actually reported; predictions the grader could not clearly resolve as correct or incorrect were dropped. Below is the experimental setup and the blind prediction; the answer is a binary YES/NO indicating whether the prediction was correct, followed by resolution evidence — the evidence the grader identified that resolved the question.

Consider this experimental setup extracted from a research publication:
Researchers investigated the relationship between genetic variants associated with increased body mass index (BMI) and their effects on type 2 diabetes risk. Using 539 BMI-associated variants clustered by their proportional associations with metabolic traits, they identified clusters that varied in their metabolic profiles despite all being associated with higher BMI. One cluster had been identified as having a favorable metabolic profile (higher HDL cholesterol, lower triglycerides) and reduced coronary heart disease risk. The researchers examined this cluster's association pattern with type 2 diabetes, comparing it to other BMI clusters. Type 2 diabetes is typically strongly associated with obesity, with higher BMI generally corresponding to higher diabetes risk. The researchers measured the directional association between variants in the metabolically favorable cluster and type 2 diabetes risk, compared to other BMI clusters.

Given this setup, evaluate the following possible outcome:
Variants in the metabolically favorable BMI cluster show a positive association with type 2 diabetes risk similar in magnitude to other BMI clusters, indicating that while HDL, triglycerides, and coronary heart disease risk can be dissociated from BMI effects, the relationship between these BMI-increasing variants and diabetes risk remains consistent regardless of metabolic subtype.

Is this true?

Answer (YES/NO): NO